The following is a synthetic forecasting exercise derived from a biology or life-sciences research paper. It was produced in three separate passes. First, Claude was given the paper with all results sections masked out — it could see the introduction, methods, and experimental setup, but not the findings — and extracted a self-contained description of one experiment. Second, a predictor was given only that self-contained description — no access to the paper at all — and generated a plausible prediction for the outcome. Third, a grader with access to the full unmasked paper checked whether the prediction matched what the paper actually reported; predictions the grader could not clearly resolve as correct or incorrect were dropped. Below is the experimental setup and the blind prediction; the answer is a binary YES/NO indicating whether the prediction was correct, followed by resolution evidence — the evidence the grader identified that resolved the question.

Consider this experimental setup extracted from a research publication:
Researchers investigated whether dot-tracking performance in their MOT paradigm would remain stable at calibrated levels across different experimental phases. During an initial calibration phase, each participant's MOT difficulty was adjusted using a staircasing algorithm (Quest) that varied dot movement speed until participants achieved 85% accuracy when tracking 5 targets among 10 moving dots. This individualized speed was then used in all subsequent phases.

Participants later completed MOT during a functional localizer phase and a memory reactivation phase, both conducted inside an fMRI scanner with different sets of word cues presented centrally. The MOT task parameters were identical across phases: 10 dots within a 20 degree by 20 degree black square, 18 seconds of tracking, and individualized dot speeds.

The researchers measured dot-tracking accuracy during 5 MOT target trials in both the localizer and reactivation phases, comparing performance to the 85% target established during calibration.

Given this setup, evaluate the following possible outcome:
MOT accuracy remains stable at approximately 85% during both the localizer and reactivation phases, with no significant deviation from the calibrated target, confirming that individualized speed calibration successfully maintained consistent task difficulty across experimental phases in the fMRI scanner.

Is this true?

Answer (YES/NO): YES